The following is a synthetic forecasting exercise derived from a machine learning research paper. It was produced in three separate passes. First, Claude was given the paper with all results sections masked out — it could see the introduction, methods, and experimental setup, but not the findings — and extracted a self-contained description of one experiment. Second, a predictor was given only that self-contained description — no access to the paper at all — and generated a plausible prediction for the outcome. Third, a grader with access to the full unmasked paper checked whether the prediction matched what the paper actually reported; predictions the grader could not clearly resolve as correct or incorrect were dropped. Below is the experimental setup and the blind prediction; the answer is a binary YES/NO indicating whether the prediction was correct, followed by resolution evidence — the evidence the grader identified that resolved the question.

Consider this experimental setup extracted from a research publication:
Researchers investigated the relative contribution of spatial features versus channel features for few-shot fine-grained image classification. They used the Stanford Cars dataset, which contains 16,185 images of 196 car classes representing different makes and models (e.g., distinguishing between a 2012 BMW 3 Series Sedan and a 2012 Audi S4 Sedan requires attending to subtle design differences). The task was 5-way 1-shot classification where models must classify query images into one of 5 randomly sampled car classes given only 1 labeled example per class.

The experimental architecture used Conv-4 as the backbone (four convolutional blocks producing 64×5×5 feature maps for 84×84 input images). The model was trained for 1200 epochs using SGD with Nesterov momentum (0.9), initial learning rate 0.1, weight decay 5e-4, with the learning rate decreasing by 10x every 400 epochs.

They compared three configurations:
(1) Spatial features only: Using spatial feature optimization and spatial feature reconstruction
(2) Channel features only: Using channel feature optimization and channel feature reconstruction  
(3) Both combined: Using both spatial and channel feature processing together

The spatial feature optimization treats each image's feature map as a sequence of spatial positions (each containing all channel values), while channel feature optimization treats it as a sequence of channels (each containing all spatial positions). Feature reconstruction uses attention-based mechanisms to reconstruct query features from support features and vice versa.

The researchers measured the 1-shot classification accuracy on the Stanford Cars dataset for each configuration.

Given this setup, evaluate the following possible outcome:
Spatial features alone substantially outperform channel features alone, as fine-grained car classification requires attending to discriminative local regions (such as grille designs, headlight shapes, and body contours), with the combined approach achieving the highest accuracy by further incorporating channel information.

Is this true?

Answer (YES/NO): YES